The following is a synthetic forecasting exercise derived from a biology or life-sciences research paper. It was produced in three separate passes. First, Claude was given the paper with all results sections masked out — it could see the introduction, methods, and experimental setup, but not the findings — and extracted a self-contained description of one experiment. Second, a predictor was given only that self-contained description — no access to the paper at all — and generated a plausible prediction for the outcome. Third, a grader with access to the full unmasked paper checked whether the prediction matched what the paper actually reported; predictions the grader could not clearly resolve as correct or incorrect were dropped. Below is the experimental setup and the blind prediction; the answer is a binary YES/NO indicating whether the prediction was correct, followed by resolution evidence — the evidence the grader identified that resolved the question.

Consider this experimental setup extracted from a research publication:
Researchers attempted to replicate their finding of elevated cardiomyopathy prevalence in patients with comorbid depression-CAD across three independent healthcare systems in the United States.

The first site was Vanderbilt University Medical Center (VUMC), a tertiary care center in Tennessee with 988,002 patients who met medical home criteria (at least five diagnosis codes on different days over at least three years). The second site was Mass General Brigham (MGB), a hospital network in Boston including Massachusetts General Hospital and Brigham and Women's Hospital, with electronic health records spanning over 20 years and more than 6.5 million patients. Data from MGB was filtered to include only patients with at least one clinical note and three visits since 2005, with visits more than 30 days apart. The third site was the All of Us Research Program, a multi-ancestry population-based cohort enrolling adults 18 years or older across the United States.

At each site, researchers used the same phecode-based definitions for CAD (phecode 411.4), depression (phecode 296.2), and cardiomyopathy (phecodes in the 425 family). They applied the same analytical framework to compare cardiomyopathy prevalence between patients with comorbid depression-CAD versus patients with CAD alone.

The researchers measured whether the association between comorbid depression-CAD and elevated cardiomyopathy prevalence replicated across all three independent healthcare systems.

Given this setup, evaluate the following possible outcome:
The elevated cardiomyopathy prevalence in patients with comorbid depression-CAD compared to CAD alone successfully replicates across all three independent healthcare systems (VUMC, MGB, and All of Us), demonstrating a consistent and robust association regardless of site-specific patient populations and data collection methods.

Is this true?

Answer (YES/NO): YES